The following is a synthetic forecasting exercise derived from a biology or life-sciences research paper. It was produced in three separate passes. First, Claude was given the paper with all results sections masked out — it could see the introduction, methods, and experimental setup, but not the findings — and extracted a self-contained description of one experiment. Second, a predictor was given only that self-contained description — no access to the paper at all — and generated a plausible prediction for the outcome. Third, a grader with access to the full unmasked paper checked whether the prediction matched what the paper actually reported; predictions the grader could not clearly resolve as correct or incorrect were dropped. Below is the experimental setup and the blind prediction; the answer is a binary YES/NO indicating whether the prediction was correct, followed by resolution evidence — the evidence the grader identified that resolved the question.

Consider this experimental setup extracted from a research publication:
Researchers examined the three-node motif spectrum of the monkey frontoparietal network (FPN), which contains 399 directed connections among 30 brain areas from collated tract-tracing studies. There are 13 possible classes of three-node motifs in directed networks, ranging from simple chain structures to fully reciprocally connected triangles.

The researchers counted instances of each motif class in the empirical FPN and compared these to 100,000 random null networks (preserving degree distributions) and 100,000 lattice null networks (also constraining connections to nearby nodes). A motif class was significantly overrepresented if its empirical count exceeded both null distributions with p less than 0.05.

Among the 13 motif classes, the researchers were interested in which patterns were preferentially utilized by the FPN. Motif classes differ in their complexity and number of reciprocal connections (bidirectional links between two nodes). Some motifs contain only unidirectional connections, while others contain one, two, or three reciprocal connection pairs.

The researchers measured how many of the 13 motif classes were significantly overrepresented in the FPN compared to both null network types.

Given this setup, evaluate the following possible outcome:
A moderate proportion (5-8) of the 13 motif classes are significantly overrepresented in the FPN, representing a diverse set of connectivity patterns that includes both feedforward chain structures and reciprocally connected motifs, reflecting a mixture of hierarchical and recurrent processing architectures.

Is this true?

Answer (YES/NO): NO